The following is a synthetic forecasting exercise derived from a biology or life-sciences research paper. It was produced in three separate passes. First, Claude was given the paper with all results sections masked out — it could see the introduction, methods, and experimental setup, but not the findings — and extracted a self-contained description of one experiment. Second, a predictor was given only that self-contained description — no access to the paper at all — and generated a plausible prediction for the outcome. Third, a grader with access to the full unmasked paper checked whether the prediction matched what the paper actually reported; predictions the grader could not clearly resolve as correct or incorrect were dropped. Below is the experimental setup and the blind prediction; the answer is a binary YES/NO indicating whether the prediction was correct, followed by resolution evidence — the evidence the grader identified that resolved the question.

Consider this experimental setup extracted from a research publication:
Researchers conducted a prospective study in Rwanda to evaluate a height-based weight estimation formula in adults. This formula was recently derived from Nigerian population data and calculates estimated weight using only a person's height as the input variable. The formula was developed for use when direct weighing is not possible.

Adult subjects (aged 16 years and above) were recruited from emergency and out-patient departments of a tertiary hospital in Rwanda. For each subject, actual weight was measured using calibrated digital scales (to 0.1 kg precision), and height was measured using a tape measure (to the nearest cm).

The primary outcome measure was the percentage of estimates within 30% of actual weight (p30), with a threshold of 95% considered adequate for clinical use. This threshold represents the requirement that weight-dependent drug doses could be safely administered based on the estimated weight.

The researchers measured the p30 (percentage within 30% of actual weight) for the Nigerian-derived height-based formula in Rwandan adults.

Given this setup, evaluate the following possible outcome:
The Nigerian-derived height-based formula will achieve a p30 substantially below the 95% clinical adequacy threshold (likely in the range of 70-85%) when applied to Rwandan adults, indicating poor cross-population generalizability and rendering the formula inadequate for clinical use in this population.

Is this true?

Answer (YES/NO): YES